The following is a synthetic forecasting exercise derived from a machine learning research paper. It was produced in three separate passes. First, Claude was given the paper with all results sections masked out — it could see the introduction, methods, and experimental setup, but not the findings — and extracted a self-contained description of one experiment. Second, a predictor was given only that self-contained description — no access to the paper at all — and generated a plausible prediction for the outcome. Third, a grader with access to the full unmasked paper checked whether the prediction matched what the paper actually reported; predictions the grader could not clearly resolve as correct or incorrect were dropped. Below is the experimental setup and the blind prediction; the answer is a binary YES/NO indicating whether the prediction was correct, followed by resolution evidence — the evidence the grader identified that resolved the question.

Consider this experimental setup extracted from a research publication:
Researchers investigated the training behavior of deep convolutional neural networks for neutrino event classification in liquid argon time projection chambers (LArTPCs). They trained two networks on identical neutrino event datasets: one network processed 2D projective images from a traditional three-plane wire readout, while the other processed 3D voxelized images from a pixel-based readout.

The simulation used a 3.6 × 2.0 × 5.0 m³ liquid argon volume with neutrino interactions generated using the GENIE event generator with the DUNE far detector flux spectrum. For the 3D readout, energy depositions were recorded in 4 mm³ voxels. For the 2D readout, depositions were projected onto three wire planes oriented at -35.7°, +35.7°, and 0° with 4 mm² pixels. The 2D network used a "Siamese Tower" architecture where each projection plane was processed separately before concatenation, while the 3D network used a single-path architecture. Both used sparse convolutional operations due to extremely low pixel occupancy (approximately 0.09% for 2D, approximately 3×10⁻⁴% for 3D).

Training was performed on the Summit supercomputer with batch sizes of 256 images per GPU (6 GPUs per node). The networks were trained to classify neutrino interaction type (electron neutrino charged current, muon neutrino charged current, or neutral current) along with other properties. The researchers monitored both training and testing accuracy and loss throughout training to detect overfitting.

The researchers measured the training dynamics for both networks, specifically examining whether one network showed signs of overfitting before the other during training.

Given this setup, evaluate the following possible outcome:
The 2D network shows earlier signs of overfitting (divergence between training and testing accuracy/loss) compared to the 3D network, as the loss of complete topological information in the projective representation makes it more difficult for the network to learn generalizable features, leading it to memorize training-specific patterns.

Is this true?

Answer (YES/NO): YES